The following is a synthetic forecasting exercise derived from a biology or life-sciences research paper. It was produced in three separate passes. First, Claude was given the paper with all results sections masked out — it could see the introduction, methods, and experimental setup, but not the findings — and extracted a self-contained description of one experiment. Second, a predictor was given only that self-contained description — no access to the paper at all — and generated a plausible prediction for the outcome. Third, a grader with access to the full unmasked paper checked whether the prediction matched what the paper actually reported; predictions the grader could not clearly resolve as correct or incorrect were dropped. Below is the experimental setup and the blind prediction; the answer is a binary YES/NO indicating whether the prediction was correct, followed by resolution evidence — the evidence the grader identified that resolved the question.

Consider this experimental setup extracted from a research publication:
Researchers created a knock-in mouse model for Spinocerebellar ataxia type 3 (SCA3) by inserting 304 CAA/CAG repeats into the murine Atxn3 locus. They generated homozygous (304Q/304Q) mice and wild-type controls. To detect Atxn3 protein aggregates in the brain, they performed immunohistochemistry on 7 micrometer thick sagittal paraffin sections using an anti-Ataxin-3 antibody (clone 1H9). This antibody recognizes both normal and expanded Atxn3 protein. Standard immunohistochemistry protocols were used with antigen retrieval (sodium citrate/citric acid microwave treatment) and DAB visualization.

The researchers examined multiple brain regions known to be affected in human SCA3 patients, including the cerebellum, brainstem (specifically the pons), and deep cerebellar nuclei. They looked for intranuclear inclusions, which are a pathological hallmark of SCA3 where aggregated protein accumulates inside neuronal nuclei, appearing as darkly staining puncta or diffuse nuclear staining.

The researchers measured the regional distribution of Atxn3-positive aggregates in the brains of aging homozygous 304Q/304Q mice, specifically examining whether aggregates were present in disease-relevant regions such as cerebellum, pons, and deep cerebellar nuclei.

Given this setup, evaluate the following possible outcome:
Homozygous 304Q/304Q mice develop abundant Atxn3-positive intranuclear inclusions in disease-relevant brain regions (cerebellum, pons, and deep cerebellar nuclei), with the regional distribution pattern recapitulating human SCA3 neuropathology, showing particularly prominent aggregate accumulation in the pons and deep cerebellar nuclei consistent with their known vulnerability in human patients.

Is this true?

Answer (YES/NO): YES